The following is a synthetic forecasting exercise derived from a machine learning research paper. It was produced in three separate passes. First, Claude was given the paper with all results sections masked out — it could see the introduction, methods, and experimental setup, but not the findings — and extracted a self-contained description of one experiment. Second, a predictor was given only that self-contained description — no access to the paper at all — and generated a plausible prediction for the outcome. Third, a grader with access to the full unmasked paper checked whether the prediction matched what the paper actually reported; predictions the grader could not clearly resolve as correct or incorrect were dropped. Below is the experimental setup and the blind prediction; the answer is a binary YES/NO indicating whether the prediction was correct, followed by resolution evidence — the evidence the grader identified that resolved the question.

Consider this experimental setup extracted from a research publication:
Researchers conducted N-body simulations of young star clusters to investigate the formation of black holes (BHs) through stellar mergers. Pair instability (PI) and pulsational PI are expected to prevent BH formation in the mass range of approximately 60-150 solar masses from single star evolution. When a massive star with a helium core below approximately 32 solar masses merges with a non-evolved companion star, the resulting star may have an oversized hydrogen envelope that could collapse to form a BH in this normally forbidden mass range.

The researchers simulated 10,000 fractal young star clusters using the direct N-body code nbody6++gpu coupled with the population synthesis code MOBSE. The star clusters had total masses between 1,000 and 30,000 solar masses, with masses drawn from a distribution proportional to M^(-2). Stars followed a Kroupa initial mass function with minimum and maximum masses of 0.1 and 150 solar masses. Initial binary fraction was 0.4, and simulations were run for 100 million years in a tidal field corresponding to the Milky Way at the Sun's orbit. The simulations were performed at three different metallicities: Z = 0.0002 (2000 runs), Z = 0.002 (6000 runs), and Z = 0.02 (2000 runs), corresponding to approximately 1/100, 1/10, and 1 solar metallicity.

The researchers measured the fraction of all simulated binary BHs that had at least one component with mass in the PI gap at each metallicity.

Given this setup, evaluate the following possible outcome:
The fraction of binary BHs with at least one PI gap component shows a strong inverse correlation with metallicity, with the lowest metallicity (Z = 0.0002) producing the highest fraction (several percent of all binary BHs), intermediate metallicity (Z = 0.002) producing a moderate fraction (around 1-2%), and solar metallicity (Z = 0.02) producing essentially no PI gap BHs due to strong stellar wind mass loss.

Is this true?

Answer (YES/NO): NO